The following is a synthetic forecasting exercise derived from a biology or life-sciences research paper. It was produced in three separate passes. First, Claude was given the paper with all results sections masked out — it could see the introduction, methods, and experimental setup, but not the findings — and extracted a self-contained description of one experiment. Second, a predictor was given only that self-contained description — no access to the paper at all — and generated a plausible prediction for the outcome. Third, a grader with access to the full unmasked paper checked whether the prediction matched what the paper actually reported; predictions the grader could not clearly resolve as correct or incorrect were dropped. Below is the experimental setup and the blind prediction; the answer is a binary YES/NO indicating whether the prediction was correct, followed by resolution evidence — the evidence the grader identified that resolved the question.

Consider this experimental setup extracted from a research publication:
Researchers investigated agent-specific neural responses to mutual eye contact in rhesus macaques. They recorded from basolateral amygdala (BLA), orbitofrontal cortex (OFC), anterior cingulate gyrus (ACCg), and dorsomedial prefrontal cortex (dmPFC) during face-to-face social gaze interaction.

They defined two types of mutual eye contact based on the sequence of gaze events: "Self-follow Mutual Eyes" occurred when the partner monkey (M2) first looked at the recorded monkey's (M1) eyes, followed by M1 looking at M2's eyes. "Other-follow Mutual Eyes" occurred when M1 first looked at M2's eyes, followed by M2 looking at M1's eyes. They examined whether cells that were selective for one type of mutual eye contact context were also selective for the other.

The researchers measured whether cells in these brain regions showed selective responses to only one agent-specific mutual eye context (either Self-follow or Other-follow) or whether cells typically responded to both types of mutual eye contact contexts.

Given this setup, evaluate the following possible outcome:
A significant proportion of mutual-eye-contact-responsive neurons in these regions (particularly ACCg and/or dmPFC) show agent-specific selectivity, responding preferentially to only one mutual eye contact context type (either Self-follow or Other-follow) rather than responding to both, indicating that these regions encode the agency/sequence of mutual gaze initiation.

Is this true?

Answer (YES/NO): NO